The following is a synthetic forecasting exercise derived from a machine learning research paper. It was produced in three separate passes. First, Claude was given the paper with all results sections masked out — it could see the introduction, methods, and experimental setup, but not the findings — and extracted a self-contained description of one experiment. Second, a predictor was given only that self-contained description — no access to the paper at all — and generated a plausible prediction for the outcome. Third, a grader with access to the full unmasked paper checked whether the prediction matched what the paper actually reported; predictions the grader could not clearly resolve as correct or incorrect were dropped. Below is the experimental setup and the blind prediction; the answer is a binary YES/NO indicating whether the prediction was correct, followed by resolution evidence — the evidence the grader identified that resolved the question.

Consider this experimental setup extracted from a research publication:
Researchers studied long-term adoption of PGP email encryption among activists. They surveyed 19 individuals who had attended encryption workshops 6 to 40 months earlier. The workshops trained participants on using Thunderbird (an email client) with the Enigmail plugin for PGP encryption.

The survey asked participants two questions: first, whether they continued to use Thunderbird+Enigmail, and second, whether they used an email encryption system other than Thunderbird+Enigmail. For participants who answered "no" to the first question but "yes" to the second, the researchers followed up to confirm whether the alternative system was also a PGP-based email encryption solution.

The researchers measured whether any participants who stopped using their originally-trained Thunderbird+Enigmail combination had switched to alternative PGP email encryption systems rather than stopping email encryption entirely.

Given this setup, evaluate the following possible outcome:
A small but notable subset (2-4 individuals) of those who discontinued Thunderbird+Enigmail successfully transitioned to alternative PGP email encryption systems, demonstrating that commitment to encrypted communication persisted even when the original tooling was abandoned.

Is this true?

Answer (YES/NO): YES